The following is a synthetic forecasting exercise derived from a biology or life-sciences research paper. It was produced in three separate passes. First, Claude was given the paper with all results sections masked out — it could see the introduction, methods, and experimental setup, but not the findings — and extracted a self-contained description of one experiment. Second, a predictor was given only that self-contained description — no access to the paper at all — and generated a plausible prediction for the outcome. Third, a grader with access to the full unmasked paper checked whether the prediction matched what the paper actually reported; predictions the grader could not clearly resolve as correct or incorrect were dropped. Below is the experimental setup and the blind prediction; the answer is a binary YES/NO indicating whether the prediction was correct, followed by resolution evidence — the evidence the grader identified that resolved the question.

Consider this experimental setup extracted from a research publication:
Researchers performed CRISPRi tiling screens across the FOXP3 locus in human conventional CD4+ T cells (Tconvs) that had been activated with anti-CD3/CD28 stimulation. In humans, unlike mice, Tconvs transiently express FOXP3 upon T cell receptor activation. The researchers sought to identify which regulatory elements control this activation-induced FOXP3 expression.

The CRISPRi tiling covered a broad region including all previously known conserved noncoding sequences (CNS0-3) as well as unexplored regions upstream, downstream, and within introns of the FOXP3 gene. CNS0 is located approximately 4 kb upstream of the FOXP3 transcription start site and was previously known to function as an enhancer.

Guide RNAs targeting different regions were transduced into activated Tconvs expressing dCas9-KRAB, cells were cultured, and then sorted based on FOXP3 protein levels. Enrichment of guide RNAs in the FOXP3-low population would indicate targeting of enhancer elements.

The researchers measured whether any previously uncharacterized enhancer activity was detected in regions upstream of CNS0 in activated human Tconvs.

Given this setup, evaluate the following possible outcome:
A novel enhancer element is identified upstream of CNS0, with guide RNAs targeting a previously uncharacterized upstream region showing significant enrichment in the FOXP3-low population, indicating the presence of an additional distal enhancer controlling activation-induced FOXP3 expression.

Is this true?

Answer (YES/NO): YES